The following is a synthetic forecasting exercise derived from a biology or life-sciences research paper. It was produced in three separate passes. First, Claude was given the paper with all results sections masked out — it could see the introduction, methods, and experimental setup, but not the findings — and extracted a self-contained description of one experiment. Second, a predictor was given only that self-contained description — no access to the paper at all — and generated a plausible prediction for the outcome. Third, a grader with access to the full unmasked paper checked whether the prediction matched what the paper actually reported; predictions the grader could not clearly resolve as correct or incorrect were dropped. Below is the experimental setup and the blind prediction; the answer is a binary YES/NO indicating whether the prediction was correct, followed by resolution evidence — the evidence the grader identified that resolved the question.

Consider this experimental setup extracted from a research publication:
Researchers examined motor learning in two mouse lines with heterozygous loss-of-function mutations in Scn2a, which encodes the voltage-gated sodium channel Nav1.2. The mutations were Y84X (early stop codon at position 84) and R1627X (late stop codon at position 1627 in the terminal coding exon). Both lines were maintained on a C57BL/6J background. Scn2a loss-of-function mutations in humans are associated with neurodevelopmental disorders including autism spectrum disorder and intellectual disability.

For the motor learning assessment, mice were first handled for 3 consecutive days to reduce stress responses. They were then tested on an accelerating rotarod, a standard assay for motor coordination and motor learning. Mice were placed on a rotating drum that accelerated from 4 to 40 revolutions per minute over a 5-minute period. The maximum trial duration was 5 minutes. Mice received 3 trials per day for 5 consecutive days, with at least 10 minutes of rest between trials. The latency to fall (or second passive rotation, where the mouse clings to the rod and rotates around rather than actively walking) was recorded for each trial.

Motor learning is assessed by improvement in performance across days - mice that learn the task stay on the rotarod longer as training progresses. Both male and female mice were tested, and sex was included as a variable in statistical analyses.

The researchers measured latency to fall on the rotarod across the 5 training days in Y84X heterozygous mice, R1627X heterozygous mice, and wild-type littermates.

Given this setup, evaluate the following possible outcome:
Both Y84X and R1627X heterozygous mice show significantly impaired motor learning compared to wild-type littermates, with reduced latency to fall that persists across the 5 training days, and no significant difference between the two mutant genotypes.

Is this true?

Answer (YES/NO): NO